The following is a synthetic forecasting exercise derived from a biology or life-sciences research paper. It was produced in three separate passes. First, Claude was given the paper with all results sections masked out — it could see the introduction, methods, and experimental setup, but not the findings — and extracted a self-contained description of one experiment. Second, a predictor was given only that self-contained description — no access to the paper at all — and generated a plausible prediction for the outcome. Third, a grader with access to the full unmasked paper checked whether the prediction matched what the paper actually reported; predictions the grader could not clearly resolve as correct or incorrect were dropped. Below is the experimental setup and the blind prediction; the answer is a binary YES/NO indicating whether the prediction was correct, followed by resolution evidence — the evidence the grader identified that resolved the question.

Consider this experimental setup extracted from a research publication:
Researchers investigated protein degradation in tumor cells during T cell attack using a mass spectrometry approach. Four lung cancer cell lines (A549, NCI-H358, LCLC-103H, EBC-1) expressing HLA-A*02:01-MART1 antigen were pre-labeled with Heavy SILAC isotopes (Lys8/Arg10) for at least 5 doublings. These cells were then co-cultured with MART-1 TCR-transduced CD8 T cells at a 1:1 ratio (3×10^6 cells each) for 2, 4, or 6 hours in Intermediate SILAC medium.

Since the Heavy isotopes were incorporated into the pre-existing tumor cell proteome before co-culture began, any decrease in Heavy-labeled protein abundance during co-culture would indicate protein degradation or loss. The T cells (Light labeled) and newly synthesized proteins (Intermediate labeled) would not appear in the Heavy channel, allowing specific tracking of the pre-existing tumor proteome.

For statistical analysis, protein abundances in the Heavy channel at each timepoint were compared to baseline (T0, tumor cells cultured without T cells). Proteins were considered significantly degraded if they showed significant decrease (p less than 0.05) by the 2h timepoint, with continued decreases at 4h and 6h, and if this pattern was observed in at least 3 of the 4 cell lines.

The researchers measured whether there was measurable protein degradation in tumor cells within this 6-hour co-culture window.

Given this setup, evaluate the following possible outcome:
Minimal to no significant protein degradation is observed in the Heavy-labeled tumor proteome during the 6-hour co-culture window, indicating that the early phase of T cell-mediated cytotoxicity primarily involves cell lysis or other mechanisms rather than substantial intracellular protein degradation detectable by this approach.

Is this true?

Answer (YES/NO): NO